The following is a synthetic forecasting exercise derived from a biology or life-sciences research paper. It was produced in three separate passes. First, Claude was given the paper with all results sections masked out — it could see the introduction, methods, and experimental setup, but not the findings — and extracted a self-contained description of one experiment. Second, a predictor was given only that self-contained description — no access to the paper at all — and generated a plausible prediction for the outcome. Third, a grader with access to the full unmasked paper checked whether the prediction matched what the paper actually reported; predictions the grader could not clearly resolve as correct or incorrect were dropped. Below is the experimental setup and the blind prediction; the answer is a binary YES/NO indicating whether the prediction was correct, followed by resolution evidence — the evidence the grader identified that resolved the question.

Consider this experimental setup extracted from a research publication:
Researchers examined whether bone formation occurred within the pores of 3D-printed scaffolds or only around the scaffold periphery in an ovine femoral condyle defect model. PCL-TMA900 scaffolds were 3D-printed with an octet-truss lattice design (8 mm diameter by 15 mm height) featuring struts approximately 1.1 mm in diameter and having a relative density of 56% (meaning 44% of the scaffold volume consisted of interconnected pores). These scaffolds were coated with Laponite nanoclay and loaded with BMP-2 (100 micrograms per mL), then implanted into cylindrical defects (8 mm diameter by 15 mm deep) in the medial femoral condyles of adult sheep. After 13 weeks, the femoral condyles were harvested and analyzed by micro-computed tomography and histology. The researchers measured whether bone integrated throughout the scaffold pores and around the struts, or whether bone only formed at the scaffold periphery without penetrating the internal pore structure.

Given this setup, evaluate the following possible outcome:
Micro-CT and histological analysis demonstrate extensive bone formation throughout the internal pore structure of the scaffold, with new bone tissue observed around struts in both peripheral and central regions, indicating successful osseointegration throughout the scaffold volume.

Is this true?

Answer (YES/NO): YES